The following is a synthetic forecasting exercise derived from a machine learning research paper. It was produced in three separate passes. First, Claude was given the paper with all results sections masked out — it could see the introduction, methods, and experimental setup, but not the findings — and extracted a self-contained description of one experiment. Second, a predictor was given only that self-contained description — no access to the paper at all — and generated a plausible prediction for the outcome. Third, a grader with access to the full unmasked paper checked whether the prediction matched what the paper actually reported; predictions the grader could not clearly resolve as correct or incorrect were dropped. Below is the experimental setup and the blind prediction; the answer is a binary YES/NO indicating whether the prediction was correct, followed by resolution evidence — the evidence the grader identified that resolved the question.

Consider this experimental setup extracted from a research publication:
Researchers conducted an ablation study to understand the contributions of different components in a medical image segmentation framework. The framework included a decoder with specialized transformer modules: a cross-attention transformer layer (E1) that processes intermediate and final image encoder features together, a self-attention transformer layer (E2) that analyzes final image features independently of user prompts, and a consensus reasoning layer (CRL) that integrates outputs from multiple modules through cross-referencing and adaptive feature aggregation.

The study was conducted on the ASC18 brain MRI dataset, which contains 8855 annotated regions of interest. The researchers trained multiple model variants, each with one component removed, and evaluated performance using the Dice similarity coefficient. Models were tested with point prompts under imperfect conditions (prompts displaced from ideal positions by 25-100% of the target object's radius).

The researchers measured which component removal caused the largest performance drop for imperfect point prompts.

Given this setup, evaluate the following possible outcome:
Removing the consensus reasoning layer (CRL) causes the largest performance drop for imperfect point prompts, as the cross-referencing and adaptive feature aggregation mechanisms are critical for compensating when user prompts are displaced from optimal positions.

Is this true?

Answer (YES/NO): NO